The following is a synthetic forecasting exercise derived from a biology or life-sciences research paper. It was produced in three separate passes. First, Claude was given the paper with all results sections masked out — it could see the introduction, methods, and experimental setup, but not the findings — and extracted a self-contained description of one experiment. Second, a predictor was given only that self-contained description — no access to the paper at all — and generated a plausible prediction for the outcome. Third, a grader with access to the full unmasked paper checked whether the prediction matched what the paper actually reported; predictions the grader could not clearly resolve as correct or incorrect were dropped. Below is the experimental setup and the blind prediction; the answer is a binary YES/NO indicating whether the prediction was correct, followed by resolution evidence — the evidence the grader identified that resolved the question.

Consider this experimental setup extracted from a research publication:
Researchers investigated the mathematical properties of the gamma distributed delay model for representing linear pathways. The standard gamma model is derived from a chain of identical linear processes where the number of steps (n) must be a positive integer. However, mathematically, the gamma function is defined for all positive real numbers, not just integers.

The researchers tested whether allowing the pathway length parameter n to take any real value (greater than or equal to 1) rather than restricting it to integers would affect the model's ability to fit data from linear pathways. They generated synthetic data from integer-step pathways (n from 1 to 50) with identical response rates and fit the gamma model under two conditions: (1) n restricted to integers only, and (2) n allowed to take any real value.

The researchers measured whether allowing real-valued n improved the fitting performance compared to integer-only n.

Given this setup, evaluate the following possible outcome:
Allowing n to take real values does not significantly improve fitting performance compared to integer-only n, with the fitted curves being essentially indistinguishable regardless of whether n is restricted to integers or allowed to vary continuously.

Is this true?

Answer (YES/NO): NO